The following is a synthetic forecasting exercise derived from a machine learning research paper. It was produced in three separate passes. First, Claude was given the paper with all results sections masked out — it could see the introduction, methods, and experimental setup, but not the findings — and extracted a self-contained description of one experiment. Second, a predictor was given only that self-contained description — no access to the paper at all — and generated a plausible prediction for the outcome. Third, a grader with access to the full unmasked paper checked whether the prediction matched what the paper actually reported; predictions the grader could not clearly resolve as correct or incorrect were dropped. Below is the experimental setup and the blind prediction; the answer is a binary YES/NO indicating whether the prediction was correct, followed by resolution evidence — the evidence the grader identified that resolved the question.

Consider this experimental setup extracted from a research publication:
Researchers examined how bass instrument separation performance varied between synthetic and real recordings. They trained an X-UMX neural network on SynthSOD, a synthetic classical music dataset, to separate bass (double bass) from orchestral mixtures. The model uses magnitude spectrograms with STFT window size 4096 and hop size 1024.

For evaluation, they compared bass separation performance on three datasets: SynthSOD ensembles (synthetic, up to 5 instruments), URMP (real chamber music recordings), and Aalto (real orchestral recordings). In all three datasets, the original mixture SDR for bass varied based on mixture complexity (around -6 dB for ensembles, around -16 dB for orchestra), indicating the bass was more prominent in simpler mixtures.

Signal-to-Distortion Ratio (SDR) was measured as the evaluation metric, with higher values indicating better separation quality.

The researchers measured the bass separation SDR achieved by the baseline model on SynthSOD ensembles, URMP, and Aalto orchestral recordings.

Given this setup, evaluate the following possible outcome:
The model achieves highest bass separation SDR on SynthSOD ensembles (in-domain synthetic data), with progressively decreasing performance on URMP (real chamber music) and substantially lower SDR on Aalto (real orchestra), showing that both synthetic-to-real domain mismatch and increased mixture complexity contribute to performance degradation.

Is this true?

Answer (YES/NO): NO